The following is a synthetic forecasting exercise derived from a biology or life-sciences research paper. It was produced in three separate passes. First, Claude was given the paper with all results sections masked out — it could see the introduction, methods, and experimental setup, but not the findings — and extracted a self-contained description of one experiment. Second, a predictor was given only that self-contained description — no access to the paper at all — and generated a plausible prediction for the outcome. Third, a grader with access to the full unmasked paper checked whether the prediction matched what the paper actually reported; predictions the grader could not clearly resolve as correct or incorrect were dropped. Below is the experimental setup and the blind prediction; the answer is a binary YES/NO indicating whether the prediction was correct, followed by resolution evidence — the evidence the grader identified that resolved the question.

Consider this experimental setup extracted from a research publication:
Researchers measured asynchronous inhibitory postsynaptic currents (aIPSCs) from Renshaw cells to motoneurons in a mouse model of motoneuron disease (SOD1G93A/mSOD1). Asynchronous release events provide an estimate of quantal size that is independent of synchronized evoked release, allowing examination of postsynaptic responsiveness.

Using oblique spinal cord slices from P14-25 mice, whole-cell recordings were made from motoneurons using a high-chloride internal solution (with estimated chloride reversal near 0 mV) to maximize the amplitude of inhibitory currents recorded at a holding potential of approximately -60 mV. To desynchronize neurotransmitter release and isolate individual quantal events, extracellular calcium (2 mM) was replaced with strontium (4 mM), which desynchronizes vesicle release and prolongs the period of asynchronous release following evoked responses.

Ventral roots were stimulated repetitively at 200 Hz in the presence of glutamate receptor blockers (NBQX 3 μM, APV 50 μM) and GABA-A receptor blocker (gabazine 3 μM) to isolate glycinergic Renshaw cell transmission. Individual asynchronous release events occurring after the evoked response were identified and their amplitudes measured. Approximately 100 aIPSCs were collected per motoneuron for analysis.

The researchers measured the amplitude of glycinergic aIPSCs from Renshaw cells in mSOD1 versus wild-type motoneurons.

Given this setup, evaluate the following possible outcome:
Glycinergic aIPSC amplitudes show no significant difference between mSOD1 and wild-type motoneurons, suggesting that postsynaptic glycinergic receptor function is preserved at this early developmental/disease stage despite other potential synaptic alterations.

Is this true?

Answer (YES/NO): NO